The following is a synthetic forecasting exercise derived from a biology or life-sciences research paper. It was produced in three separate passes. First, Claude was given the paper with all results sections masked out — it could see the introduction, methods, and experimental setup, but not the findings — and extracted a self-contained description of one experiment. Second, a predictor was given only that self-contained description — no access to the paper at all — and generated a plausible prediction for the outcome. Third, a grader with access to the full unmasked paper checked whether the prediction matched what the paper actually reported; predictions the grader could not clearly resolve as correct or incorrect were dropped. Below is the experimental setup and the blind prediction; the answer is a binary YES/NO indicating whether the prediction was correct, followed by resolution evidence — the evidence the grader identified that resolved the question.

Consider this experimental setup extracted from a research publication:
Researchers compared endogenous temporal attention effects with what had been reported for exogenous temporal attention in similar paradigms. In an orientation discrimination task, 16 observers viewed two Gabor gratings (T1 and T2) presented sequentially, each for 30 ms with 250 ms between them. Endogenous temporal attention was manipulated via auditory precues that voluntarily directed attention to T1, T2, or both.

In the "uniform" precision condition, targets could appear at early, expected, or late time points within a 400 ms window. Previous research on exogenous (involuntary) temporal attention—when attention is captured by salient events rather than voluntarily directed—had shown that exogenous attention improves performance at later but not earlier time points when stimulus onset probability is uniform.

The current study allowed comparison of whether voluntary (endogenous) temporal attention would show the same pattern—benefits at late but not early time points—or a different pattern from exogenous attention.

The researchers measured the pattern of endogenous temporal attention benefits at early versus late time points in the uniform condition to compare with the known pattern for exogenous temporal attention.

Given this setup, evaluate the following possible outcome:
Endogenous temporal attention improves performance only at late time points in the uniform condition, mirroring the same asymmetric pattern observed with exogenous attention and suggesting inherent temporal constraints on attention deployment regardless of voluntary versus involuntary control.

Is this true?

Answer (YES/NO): NO